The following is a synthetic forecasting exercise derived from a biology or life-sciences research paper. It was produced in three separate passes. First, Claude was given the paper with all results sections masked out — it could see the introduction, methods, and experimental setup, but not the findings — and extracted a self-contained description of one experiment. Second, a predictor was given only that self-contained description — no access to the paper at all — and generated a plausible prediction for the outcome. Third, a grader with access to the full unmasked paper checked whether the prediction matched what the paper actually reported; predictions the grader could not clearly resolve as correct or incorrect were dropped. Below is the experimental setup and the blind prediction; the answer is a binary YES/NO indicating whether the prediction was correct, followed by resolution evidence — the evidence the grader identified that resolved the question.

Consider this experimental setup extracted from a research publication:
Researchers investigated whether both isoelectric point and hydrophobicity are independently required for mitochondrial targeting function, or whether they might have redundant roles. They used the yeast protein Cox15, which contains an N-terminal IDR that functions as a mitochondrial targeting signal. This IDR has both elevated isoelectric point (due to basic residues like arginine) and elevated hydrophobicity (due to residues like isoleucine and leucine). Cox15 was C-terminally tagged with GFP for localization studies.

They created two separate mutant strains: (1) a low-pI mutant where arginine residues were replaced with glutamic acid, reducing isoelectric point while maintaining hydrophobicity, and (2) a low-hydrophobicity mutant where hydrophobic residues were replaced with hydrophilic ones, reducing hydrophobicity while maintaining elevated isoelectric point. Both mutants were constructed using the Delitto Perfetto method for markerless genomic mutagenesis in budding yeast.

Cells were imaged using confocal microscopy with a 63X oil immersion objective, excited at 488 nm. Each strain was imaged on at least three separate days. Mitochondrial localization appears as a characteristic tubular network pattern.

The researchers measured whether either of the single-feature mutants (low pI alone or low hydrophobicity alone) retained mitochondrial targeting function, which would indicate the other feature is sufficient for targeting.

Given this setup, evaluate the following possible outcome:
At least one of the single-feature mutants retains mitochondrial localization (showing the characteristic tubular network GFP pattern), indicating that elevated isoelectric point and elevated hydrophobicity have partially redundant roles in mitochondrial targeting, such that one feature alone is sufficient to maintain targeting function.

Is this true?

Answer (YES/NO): NO